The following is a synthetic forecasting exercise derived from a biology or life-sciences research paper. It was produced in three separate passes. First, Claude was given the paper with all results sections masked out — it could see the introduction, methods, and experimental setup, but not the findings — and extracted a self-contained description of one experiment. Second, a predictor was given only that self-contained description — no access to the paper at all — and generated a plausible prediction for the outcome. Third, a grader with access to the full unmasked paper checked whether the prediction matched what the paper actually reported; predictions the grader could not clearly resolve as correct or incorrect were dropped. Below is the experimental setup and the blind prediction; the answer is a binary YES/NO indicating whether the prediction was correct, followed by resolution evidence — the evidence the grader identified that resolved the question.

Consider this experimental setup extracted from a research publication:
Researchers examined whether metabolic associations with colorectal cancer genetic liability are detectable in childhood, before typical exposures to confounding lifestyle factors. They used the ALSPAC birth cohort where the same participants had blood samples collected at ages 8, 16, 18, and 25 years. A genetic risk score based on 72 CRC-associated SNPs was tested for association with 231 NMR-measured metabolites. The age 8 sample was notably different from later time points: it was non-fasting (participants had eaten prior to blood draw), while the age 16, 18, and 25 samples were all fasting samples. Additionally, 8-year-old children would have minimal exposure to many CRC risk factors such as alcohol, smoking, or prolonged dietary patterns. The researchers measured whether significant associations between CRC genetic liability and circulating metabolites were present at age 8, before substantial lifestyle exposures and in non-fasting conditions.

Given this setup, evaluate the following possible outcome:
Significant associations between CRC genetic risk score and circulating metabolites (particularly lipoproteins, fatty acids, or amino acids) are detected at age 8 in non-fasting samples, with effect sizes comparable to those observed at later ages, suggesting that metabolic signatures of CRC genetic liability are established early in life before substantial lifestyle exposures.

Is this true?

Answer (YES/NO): NO